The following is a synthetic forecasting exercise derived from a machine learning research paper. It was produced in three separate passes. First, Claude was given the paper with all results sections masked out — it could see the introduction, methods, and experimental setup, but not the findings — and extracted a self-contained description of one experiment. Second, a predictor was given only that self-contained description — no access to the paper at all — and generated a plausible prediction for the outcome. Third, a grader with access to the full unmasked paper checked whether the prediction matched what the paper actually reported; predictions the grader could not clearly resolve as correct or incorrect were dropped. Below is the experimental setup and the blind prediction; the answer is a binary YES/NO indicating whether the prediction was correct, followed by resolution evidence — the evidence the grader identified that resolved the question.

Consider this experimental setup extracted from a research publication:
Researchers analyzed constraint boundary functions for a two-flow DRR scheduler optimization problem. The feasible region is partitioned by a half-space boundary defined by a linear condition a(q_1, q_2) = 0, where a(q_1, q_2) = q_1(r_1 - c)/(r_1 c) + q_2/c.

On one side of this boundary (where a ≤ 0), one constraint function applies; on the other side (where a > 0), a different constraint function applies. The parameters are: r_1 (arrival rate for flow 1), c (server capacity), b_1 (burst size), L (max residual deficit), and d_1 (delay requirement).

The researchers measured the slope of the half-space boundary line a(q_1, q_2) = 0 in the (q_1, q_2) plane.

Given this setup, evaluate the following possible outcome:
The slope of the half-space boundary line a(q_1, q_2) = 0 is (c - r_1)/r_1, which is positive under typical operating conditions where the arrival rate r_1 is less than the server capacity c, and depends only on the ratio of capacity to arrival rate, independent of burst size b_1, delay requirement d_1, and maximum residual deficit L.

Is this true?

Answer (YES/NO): YES